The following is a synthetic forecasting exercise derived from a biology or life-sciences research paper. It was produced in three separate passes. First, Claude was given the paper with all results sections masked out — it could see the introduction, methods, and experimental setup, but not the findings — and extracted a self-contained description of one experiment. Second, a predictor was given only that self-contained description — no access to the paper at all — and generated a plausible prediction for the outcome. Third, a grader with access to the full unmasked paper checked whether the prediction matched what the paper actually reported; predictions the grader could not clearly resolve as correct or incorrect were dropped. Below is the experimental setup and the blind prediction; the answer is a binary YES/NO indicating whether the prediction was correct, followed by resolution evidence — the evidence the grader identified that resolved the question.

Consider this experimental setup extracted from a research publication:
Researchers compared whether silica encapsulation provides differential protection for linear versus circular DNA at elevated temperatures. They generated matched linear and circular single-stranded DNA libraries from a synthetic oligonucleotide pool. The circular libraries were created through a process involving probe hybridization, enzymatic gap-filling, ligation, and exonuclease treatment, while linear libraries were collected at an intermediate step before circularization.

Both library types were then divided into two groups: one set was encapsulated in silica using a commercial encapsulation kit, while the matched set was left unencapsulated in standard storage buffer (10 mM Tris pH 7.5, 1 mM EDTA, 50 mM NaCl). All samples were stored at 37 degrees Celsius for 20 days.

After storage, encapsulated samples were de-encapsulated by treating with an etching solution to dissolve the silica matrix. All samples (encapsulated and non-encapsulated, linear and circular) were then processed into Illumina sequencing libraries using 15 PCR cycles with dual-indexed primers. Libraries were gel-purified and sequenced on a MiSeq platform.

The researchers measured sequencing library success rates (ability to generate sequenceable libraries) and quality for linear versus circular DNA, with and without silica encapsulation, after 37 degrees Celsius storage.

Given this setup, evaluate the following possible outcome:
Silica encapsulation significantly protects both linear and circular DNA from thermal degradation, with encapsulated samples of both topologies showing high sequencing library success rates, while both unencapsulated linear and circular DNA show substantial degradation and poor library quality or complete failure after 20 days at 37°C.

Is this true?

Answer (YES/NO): NO